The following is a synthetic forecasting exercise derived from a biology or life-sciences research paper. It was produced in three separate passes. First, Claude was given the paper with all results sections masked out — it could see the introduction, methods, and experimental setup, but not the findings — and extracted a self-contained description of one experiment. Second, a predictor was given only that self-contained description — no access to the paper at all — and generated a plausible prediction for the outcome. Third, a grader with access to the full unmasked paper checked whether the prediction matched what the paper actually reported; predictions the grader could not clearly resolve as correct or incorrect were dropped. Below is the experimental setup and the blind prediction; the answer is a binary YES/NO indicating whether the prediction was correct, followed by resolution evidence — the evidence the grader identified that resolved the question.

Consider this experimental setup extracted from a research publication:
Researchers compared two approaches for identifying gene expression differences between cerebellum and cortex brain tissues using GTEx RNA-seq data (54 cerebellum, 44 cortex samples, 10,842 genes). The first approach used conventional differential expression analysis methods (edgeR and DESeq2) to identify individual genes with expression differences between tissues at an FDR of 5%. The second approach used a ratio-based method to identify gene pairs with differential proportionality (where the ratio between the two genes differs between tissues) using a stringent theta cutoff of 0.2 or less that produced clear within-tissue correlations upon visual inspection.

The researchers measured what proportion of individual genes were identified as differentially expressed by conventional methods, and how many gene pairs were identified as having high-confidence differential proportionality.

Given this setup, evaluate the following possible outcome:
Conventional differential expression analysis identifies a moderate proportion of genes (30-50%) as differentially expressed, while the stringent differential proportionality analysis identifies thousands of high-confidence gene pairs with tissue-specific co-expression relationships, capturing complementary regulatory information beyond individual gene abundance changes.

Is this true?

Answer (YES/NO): YES